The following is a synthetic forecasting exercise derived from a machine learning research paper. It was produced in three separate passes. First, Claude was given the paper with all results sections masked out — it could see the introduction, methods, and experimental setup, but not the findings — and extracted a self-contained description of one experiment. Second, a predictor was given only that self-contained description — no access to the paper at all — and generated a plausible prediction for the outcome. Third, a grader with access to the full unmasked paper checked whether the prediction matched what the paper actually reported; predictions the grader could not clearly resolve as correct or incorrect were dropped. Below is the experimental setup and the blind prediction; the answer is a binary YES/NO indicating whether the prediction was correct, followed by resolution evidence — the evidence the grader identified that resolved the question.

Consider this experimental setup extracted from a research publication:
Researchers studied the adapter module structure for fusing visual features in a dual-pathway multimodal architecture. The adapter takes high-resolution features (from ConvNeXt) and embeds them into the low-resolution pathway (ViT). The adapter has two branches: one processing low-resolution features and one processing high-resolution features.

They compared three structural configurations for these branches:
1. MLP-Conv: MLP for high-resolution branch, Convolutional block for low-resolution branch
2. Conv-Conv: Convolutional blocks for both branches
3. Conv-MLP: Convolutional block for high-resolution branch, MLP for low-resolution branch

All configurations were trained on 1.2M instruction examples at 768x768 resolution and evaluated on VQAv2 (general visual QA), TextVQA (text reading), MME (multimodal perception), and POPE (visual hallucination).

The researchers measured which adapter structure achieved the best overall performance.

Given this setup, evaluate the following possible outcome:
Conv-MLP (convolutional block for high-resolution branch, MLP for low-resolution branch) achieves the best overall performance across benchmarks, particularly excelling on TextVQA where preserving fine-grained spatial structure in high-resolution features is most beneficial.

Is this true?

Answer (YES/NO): NO